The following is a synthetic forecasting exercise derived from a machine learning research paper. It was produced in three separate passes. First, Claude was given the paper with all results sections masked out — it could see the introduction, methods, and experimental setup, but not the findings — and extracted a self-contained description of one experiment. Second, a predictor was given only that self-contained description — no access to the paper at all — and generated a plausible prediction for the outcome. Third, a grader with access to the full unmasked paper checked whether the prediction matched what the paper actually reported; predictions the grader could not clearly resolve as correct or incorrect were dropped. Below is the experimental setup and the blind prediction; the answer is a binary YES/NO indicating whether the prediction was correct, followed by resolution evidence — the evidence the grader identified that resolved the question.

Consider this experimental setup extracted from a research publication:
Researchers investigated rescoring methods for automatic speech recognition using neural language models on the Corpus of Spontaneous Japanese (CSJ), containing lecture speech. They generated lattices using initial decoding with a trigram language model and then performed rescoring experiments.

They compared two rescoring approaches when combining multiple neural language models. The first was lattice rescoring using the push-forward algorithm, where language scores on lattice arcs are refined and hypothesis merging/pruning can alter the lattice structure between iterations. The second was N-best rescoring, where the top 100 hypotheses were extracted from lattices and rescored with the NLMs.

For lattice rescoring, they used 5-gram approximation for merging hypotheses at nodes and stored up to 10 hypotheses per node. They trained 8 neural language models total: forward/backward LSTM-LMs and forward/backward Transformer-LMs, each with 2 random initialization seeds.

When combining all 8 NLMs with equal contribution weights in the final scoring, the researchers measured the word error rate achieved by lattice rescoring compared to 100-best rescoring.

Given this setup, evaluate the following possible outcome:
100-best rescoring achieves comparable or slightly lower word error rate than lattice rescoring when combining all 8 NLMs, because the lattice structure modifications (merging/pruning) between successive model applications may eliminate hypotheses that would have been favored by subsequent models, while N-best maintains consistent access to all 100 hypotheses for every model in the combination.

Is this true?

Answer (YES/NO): NO